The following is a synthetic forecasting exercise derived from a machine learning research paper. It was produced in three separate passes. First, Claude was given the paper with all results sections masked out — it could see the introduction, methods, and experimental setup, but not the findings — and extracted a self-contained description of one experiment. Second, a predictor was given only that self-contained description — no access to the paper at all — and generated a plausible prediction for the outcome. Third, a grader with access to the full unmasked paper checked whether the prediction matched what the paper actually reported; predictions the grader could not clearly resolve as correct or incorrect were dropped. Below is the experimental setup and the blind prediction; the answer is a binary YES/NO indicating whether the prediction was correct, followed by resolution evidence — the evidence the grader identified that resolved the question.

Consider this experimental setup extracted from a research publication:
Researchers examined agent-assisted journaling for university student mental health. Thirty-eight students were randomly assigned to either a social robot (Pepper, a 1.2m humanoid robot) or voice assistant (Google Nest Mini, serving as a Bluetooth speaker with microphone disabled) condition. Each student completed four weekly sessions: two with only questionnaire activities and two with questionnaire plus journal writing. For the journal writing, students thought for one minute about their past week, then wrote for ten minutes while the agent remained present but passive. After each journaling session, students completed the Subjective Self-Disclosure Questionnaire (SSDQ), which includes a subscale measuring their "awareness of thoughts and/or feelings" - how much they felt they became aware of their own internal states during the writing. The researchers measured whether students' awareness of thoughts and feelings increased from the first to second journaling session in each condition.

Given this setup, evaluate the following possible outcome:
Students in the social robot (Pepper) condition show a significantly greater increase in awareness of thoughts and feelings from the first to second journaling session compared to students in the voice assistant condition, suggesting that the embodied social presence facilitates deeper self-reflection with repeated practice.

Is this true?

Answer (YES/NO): NO